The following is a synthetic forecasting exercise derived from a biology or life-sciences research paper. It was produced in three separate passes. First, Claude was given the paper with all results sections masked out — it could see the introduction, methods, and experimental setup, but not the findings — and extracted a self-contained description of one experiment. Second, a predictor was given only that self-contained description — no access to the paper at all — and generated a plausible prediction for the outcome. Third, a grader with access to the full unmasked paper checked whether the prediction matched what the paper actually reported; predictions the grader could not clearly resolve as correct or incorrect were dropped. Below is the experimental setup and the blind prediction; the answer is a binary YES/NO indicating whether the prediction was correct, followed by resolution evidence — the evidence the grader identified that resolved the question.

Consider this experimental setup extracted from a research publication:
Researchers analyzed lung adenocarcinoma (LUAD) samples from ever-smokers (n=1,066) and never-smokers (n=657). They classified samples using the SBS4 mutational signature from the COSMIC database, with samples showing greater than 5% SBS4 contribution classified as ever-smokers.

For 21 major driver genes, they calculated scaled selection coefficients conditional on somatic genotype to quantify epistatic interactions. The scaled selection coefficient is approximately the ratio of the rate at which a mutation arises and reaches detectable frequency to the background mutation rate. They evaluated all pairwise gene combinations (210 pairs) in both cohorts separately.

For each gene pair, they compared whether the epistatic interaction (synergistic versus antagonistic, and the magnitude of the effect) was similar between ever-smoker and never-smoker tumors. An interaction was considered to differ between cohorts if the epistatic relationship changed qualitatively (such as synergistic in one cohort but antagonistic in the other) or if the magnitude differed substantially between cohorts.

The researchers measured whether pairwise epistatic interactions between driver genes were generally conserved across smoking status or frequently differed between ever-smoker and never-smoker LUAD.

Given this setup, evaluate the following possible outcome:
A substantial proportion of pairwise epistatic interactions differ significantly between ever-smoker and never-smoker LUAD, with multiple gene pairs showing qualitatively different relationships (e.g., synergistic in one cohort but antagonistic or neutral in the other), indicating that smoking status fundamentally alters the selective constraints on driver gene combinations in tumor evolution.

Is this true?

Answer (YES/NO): YES